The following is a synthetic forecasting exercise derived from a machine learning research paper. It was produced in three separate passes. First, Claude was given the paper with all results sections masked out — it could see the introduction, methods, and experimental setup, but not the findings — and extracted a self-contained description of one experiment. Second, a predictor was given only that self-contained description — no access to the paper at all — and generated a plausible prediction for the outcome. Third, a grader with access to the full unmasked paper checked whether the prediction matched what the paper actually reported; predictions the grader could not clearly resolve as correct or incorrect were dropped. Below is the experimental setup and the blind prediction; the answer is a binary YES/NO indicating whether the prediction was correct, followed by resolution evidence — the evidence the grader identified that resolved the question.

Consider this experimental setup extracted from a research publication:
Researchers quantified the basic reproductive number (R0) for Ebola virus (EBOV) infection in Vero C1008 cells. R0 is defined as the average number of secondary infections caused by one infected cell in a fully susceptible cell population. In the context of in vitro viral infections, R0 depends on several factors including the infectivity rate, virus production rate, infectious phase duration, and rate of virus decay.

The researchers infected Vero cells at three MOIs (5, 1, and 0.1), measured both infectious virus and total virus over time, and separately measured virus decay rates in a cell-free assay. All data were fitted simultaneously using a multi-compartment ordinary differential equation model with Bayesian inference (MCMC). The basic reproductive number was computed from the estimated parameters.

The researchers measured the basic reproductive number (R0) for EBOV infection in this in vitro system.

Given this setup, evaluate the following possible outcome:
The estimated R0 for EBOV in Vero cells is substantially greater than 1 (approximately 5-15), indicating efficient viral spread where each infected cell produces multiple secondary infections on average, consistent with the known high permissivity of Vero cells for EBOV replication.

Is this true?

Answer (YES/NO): NO